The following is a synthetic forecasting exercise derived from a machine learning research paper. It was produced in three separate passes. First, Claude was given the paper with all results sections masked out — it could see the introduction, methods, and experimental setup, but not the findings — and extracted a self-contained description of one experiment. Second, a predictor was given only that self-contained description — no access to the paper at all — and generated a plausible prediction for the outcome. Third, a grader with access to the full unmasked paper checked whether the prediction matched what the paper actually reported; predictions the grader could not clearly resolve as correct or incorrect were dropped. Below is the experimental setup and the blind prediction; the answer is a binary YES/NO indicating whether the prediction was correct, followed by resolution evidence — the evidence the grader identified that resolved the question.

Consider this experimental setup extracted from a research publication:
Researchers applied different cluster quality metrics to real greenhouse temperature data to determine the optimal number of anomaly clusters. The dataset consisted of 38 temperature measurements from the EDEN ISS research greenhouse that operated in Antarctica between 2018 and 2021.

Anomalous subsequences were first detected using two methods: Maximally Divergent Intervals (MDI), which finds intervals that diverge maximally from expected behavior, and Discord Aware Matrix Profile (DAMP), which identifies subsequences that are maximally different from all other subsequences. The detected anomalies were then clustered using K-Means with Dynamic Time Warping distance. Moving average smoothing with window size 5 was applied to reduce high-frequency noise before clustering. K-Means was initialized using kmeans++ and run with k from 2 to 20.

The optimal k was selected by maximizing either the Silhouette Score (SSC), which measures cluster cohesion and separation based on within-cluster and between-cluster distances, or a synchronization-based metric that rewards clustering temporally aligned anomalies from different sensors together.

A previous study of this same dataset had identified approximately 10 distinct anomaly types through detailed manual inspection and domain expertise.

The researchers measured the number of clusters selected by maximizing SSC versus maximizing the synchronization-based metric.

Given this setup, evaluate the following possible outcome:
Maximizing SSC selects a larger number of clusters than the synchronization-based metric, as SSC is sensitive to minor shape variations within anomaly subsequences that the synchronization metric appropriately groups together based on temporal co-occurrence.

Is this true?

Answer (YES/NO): NO